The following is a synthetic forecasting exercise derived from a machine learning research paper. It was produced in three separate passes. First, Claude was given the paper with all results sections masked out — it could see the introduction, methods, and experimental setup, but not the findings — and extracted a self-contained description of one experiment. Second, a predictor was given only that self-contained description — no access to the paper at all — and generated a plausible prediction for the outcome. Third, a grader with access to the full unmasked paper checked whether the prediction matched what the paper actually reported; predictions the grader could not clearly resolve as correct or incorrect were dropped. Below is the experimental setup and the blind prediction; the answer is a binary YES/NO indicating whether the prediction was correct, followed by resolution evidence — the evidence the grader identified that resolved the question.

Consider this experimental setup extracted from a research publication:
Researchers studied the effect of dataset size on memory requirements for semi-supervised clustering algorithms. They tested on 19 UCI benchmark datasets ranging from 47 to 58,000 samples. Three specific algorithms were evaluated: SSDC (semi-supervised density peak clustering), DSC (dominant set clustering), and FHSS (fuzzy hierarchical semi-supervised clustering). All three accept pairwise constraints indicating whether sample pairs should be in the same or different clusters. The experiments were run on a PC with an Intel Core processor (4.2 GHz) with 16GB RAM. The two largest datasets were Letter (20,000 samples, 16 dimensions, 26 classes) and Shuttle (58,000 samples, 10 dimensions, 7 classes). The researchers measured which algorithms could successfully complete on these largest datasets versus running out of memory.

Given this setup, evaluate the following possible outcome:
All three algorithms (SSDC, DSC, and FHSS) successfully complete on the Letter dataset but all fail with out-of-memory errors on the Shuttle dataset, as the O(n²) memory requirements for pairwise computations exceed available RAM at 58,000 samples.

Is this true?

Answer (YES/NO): NO